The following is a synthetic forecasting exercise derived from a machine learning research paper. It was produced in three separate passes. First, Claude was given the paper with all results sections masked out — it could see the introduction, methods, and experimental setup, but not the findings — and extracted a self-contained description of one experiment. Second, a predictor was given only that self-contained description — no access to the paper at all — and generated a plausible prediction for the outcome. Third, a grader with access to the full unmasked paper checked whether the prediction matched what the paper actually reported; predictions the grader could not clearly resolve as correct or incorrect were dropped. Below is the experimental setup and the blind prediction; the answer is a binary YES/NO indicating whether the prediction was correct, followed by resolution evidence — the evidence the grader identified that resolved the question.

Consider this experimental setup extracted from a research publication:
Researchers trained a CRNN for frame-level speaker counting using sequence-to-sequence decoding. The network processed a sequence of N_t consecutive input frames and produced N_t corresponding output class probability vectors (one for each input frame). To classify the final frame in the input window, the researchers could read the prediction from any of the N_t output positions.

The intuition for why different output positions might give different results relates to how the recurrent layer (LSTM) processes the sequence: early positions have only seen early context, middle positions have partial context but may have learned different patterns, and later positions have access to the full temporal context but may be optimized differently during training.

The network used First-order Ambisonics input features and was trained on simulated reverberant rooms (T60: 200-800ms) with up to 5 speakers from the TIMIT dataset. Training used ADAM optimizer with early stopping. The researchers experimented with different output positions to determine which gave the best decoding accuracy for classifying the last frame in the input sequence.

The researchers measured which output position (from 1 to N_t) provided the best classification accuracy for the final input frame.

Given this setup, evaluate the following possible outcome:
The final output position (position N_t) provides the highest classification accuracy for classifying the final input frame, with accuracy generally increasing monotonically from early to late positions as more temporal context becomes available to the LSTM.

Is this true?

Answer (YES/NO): NO